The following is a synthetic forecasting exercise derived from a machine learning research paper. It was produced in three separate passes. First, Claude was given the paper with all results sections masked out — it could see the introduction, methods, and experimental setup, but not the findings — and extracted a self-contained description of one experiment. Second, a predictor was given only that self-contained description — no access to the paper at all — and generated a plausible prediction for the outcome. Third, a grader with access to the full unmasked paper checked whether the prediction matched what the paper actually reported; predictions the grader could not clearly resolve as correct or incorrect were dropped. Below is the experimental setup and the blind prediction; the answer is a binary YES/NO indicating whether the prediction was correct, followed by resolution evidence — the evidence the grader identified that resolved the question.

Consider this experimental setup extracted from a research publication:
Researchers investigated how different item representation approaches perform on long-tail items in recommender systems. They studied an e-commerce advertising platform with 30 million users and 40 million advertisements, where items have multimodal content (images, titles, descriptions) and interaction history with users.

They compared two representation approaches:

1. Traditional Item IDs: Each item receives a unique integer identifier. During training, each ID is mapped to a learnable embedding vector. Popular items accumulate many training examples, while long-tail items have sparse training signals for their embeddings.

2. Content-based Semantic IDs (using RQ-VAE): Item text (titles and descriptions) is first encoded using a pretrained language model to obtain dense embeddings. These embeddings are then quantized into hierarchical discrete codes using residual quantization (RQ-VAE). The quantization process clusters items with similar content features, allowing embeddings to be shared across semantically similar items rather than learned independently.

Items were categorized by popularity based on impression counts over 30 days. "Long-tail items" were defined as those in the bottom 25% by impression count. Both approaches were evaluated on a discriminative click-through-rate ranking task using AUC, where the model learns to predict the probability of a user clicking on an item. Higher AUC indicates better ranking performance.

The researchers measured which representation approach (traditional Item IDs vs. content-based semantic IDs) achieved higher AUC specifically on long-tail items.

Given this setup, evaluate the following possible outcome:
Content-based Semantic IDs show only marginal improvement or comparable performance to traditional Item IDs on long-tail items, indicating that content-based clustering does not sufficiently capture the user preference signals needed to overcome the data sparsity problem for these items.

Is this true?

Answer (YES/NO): NO